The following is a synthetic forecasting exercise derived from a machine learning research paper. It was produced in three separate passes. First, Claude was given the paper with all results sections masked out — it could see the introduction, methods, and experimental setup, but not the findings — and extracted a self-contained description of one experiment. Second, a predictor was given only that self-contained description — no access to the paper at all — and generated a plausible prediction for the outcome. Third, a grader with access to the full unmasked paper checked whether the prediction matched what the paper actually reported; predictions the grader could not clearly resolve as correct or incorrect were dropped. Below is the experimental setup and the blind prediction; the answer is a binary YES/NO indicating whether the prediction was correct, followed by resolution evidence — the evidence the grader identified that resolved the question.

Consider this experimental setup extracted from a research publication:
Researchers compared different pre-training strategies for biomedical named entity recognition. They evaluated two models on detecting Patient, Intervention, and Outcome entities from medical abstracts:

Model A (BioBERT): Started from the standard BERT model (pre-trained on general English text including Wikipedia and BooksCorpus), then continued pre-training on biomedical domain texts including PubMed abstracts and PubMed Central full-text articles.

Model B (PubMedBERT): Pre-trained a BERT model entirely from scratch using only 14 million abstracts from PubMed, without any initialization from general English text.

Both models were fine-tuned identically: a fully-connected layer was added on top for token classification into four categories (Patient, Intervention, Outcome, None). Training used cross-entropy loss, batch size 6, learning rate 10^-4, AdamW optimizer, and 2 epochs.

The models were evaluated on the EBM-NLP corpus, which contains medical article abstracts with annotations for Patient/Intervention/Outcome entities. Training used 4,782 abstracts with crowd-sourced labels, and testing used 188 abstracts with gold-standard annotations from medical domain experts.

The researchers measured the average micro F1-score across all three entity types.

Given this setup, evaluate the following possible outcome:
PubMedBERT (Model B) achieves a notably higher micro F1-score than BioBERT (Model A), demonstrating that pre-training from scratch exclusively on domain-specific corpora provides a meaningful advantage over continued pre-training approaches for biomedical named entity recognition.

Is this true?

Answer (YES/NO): NO